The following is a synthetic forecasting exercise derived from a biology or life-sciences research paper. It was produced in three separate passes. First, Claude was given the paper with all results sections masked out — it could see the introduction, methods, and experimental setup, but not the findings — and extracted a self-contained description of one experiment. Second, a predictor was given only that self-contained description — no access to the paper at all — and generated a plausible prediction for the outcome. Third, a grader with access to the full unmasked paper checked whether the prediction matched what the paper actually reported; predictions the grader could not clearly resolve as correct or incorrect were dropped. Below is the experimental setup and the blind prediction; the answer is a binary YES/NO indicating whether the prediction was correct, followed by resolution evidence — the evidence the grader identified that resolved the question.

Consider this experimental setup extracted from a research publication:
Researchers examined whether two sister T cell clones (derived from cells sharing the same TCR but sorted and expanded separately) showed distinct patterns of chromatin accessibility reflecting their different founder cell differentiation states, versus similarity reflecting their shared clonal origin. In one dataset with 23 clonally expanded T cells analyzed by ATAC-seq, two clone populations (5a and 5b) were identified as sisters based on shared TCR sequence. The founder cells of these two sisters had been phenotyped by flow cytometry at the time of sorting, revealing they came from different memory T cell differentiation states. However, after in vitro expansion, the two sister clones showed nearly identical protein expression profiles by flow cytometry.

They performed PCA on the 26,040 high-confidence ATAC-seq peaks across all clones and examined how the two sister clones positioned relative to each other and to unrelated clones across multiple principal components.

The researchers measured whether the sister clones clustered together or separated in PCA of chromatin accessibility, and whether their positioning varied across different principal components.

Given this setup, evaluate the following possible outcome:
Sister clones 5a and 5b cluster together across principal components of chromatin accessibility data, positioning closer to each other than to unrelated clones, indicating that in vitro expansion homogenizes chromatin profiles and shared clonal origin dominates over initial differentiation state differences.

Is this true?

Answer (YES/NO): NO